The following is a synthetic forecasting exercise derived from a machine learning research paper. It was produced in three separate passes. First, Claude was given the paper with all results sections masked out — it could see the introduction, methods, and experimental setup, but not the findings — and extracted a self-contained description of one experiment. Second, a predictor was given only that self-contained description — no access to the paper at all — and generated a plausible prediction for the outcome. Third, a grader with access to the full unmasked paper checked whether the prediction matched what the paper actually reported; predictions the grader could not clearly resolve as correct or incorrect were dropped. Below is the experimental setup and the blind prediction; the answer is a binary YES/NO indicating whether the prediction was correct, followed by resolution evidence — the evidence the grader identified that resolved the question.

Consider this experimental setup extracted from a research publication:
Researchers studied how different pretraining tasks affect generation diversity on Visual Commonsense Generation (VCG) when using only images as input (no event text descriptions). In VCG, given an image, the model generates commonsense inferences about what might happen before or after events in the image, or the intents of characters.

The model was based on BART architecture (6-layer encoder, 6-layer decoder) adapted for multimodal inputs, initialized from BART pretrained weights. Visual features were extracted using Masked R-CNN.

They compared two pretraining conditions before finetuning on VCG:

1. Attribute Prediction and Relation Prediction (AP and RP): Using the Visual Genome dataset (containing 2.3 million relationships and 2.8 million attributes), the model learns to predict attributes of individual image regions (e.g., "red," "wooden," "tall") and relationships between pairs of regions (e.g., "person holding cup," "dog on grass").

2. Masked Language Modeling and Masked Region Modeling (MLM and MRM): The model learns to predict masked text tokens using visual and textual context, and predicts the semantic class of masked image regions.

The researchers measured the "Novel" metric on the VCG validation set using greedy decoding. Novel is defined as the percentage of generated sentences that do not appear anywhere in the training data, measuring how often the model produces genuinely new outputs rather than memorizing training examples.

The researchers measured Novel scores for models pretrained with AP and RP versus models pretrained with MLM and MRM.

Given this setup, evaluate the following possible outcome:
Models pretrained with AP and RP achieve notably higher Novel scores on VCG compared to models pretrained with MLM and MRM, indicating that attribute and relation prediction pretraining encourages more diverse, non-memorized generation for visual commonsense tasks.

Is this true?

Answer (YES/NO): NO